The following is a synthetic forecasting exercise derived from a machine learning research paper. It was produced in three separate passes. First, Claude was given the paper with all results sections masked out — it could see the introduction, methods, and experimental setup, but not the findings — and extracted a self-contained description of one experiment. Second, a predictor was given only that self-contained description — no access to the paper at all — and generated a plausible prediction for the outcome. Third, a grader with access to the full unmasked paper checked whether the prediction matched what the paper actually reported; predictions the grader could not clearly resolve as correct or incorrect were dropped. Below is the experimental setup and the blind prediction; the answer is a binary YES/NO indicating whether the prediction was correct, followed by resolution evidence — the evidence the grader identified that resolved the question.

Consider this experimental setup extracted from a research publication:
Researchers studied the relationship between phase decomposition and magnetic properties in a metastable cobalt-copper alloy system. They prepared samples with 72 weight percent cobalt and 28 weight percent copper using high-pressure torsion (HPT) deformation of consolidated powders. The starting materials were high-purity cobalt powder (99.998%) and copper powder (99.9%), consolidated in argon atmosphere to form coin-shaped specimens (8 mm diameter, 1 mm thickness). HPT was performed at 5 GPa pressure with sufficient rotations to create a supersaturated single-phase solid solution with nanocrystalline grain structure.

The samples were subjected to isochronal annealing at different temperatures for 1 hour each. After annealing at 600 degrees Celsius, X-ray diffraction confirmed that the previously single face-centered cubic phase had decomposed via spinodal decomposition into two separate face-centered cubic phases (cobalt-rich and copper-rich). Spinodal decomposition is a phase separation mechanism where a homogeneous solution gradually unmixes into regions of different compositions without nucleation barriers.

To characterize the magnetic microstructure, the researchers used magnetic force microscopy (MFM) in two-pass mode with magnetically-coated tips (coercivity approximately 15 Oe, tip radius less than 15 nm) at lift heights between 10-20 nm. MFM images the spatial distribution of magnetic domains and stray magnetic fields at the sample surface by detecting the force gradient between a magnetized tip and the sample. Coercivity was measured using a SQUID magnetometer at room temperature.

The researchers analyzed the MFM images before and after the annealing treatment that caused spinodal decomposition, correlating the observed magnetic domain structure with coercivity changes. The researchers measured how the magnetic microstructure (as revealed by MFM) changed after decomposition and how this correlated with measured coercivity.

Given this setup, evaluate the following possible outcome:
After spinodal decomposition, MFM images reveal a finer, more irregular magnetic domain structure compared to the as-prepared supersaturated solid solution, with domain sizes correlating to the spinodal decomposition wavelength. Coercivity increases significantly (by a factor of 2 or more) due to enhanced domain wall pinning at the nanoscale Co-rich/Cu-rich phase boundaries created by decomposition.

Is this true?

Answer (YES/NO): NO